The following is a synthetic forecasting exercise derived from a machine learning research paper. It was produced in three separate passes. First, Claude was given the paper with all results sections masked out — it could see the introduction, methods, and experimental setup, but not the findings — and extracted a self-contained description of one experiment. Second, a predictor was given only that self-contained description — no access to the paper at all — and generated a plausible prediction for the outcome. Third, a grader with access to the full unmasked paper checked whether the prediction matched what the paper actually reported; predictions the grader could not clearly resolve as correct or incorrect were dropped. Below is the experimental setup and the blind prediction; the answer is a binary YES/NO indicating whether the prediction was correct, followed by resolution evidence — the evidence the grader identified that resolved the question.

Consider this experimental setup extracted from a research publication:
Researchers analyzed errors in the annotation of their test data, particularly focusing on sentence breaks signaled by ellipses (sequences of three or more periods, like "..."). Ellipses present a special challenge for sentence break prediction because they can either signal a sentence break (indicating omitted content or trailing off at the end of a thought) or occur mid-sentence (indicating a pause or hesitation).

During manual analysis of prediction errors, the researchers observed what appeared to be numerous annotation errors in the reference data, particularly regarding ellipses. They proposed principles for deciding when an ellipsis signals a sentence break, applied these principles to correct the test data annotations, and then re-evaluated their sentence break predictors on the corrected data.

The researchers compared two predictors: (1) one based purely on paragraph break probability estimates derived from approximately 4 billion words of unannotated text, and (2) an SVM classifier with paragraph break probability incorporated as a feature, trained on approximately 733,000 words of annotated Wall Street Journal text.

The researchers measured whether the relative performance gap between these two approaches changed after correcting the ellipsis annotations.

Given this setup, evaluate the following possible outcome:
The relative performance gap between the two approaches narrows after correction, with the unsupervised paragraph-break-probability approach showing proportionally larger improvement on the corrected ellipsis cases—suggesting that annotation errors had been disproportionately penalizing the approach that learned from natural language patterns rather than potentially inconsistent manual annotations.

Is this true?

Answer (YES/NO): NO